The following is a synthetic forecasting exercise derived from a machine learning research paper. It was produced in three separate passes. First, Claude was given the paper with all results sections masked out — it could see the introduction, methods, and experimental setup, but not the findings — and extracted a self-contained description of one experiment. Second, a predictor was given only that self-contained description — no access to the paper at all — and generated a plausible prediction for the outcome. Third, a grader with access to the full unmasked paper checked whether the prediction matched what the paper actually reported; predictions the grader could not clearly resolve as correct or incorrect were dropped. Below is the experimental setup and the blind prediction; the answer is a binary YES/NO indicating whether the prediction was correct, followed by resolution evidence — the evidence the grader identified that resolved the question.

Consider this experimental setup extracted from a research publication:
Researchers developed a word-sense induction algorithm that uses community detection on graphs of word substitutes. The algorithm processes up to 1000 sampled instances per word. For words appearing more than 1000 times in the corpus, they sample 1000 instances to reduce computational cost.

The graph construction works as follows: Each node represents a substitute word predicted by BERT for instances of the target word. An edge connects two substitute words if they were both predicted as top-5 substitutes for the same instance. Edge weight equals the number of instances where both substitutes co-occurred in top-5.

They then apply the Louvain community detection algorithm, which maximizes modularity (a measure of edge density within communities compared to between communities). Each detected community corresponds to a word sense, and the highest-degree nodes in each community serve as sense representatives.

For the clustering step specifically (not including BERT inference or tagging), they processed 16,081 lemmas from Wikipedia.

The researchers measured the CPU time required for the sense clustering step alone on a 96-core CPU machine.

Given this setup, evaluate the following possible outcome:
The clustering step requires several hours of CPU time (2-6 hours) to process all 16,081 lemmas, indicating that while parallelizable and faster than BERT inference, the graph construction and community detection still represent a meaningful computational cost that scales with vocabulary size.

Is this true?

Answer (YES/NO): NO